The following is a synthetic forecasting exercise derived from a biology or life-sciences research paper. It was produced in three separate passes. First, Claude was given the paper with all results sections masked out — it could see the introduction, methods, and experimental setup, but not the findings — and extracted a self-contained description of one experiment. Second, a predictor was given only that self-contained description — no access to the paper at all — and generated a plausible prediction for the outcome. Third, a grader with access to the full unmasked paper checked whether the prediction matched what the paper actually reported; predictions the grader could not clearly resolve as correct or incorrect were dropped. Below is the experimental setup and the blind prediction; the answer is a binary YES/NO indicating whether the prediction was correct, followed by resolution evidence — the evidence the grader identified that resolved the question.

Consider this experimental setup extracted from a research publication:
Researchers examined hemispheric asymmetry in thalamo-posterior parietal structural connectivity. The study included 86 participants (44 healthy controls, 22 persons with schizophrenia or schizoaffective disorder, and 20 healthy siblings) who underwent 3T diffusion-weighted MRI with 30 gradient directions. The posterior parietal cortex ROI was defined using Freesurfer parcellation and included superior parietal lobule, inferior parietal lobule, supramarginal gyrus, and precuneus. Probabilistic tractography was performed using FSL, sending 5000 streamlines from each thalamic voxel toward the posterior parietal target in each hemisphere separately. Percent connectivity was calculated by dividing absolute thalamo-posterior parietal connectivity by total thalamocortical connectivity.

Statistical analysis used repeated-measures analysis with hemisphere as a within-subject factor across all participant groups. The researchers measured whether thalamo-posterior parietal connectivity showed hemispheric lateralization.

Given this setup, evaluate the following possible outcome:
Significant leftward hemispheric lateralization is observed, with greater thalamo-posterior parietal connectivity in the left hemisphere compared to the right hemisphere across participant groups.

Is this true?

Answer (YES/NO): NO